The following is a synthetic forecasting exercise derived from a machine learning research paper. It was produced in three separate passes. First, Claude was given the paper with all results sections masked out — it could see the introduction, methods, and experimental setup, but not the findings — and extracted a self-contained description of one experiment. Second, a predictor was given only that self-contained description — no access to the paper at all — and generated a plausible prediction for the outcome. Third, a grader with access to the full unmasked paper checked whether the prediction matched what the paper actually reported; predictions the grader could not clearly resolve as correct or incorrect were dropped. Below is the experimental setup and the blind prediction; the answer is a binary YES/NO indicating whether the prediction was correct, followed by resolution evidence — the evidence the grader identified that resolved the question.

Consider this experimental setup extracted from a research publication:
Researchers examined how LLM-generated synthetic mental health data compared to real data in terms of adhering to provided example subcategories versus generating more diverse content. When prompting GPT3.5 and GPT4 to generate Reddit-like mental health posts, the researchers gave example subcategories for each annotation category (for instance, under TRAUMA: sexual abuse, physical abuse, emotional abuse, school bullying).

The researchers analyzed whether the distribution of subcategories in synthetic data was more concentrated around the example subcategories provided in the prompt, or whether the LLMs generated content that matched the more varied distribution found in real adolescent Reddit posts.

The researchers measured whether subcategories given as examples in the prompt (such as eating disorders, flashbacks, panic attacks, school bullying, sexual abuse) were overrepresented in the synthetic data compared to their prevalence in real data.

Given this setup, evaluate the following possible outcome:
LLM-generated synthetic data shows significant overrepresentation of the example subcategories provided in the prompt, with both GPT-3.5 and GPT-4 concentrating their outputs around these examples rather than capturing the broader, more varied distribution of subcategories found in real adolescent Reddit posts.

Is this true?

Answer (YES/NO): YES